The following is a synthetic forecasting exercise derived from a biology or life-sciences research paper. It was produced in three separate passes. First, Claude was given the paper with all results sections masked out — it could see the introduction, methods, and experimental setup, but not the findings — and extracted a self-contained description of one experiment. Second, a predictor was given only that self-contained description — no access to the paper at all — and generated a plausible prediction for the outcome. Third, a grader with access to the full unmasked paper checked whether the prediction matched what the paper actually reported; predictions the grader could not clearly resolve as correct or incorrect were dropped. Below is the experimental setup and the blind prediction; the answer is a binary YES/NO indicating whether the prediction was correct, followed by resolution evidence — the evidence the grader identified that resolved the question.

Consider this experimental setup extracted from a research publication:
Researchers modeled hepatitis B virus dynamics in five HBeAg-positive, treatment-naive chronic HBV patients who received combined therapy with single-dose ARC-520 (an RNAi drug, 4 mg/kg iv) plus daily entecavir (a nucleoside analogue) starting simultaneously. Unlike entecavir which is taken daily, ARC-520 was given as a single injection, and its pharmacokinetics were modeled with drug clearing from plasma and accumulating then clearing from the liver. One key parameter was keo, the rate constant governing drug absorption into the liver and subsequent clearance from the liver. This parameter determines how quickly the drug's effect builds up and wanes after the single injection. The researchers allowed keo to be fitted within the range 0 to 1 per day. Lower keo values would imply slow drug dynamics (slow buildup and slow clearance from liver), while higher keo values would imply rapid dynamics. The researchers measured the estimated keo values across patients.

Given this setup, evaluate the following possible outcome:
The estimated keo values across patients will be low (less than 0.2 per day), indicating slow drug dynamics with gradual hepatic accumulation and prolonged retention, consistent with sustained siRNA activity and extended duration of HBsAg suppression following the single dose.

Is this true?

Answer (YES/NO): YES